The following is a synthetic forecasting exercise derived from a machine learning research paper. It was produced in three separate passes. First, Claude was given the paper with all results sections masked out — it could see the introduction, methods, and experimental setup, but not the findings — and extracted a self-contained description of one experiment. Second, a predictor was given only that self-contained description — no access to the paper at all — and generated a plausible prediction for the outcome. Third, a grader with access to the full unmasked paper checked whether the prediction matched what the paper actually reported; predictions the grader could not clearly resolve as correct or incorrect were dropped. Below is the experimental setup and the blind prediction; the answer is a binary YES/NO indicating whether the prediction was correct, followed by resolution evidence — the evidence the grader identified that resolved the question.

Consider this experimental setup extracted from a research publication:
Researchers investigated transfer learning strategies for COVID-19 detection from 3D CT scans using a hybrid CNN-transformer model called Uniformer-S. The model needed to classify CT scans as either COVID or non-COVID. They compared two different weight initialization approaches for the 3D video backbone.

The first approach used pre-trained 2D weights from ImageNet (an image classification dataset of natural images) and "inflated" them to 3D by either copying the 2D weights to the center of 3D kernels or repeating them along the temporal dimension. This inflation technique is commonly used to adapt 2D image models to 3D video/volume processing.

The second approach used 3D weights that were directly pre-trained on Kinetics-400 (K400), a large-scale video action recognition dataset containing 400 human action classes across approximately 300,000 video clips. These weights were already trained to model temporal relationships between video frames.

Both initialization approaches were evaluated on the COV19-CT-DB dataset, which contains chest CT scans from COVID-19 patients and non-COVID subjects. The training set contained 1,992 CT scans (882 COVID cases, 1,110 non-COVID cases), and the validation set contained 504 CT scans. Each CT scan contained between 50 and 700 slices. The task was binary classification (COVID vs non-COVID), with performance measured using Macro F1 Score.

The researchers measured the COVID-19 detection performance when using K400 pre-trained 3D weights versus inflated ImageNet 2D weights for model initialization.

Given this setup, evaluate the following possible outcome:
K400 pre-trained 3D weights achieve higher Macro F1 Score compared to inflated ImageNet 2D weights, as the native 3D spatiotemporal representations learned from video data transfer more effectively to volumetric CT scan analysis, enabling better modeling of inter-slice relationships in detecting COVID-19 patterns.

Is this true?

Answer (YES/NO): YES